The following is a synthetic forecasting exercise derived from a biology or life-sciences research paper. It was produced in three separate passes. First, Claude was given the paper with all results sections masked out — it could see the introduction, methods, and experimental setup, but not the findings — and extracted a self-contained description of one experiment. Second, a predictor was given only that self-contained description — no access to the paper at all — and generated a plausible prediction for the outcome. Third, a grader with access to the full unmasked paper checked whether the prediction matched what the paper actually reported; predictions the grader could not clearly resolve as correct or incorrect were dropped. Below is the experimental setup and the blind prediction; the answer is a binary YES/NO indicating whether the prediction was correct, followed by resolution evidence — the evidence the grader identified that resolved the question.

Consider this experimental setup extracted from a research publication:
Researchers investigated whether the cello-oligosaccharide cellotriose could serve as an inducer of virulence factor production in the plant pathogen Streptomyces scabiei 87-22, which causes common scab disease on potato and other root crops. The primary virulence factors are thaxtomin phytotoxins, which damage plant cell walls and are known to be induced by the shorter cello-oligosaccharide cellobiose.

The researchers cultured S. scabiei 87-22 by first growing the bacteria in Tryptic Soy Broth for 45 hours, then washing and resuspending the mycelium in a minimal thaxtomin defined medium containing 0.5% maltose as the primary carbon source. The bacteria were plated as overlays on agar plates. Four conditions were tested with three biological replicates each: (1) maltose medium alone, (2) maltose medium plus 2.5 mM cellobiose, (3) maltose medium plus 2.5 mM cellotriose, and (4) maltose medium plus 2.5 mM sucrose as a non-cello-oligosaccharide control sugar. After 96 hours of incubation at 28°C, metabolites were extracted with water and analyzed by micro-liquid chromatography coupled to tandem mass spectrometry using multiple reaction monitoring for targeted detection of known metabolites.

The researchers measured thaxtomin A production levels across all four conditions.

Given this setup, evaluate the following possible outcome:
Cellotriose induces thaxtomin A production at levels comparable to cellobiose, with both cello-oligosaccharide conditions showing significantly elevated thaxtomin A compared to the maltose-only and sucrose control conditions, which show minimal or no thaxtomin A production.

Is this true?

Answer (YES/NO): YES